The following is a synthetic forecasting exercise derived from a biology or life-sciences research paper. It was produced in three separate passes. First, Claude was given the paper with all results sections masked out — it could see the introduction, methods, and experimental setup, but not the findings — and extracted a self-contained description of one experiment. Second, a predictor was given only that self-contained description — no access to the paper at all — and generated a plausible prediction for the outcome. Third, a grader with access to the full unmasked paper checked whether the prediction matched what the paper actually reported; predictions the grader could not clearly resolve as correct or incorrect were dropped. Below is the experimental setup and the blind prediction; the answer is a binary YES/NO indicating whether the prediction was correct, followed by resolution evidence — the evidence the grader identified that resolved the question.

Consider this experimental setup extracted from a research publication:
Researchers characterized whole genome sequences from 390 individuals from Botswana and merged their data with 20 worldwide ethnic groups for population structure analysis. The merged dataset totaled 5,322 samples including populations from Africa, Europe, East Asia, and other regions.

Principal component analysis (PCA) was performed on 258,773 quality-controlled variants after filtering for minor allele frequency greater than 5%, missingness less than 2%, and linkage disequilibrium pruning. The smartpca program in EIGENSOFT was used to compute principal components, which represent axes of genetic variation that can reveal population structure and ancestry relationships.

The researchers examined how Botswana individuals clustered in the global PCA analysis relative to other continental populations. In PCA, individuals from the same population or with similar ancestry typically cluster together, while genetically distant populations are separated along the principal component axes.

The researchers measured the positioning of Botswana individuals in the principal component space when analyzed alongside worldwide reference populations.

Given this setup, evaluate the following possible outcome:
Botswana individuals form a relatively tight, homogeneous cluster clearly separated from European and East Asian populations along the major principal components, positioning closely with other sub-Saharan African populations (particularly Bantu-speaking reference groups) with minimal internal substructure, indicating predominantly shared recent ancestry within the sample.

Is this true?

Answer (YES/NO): YES